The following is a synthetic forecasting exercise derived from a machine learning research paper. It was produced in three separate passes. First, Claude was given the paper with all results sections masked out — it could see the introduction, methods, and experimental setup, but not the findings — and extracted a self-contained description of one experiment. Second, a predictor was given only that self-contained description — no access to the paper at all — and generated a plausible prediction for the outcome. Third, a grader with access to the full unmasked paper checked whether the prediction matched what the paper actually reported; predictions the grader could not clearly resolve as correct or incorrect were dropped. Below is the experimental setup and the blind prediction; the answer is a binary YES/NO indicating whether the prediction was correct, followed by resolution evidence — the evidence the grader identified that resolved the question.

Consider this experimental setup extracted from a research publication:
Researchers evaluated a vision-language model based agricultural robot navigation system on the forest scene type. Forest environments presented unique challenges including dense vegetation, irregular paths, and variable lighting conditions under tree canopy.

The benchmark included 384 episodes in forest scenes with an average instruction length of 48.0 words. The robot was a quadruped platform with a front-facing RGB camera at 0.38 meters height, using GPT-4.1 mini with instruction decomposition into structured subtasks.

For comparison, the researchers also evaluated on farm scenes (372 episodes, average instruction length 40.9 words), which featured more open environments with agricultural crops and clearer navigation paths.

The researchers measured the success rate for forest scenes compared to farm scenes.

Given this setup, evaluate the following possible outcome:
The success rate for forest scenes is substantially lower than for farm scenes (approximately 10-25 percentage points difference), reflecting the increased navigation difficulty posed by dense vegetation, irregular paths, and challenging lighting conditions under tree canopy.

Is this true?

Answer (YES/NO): NO